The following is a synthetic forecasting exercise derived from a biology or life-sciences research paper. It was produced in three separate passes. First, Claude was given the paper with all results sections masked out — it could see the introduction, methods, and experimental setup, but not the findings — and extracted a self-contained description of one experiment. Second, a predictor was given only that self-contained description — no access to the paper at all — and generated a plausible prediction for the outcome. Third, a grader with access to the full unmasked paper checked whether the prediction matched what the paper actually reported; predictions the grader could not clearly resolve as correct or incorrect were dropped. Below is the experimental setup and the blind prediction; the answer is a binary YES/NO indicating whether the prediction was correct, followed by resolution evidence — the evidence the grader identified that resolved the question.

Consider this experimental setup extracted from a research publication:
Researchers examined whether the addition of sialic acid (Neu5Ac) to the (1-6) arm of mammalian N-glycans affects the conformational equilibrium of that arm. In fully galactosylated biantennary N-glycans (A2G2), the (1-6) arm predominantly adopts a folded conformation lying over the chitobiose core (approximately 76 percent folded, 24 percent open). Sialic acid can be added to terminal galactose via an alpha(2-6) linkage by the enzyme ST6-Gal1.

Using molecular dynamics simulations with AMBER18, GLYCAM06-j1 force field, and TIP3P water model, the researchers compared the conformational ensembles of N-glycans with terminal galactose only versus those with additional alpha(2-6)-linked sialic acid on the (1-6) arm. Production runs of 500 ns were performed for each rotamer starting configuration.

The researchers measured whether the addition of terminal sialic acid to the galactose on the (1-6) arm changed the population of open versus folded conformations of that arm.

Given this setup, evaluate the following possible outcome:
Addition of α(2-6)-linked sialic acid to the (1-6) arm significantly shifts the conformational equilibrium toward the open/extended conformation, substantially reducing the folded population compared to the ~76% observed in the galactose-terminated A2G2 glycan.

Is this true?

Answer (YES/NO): NO